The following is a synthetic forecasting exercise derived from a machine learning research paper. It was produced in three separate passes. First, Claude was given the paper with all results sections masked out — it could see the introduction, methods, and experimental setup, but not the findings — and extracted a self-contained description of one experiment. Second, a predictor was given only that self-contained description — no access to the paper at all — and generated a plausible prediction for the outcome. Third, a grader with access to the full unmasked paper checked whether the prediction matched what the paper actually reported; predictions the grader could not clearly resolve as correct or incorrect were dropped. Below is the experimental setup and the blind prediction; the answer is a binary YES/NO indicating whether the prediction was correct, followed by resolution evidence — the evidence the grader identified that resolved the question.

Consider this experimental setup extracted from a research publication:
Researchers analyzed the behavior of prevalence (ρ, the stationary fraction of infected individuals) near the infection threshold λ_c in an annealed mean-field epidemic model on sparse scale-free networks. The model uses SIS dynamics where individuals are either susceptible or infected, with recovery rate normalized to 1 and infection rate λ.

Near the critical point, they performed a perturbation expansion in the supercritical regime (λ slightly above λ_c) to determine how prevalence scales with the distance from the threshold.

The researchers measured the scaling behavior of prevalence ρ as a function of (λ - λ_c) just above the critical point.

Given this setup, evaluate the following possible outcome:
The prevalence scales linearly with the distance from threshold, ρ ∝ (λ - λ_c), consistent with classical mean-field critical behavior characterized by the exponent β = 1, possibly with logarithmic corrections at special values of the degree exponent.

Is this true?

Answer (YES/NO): YES